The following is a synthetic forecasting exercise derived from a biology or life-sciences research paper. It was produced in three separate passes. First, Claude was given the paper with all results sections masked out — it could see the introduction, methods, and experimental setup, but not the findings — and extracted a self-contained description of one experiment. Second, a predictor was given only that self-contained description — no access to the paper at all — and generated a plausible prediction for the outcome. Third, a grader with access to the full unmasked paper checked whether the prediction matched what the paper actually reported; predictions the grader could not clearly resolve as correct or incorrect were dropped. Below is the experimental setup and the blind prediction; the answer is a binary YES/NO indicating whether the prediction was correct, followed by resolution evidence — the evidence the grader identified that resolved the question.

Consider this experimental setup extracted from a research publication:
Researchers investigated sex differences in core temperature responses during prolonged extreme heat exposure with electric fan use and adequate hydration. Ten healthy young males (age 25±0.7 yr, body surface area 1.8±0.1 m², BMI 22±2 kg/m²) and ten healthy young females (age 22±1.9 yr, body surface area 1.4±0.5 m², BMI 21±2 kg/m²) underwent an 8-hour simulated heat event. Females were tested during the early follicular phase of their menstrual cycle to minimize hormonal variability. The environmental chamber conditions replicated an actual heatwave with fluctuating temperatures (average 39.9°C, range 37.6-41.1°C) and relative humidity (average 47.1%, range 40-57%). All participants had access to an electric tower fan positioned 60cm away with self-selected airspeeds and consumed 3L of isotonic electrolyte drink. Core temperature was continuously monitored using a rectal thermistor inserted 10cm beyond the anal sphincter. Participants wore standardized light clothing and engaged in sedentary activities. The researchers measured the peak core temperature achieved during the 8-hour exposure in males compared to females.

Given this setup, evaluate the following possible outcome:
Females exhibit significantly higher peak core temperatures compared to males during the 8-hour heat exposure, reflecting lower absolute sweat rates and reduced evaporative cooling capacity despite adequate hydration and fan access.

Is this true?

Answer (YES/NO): NO